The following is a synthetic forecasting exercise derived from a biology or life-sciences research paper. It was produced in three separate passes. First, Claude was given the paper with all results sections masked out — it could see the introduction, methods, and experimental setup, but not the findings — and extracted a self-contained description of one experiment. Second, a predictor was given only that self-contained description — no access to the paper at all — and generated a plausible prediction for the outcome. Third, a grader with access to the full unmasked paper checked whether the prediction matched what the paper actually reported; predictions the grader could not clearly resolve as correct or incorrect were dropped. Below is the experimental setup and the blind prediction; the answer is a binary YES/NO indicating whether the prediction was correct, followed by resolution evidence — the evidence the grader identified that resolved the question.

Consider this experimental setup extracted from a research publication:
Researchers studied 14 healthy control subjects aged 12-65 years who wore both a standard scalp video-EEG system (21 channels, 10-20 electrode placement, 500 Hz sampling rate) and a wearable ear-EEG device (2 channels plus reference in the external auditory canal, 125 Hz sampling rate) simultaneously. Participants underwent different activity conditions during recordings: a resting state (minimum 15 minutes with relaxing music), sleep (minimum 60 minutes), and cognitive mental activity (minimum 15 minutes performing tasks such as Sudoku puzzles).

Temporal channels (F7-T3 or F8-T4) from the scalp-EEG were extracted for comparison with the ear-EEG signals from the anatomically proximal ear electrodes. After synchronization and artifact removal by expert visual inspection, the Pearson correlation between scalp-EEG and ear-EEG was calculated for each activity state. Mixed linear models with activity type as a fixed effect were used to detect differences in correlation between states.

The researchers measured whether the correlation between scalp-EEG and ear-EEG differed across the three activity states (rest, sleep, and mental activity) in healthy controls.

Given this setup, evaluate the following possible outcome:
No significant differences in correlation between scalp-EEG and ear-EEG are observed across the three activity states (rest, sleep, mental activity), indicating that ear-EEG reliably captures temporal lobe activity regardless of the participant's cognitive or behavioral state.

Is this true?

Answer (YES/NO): NO